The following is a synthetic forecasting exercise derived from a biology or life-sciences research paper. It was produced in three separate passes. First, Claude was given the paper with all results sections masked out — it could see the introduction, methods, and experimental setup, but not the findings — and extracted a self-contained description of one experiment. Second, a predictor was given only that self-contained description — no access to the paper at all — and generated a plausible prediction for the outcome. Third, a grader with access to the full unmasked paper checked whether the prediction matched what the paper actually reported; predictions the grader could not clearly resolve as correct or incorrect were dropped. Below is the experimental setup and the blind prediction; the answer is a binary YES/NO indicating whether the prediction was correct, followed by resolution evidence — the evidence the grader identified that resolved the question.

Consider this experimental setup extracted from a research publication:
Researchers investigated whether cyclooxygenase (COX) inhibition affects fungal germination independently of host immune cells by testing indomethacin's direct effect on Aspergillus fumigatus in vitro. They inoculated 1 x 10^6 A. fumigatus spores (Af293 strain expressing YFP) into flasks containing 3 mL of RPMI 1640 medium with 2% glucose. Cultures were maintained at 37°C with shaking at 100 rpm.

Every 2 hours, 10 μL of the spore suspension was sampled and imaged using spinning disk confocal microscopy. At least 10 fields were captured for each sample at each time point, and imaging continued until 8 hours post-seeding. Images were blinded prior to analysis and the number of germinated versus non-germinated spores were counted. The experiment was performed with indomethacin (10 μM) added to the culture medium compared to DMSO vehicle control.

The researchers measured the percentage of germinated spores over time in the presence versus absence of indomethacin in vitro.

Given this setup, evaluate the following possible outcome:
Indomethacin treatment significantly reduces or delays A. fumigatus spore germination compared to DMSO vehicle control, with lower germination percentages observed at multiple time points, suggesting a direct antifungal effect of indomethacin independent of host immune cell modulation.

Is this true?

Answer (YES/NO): NO